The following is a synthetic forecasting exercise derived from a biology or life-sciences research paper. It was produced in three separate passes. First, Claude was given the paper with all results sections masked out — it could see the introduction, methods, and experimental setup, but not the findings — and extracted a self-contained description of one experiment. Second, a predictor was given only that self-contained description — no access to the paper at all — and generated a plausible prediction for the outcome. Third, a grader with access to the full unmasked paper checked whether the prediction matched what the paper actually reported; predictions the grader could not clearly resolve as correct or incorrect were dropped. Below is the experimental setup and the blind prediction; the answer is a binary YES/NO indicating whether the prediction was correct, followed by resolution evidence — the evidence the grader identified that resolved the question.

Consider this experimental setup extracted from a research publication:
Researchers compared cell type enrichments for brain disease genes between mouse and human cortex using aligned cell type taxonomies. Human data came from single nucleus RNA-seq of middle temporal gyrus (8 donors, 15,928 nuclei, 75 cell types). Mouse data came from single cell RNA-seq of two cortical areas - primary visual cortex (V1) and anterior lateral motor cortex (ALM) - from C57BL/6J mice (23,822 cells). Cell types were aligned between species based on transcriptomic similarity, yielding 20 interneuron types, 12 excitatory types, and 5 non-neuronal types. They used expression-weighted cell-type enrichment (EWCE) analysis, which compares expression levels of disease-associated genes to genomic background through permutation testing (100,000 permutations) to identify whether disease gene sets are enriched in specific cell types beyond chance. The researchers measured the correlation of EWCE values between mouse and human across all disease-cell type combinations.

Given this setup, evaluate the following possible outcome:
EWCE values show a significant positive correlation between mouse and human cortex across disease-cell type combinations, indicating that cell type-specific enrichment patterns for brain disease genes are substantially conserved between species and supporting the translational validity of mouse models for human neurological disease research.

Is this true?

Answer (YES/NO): YES